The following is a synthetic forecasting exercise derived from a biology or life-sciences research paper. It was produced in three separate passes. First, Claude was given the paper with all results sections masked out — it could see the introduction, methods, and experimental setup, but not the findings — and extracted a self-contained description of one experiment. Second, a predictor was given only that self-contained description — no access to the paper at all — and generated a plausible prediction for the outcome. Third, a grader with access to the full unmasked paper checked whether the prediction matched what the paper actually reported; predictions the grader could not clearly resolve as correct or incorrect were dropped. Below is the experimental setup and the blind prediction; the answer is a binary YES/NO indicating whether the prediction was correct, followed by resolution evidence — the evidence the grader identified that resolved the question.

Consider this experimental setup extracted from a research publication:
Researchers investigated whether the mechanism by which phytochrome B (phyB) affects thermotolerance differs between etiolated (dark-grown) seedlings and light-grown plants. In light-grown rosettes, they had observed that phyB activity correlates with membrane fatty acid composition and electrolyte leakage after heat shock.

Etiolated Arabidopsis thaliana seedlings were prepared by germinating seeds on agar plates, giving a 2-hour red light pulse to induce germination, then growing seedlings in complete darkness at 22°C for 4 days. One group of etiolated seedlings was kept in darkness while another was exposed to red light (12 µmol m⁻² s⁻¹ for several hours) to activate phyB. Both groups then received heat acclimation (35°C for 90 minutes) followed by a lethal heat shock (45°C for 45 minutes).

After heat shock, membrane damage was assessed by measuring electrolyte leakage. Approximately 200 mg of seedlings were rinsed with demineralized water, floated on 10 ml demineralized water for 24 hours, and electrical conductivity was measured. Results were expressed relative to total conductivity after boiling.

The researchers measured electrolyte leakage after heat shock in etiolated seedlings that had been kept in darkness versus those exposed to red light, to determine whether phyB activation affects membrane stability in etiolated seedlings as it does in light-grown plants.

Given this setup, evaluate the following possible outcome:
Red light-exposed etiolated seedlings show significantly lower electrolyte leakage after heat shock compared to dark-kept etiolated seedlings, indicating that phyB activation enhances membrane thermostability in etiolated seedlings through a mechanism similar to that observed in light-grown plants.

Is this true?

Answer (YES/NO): NO